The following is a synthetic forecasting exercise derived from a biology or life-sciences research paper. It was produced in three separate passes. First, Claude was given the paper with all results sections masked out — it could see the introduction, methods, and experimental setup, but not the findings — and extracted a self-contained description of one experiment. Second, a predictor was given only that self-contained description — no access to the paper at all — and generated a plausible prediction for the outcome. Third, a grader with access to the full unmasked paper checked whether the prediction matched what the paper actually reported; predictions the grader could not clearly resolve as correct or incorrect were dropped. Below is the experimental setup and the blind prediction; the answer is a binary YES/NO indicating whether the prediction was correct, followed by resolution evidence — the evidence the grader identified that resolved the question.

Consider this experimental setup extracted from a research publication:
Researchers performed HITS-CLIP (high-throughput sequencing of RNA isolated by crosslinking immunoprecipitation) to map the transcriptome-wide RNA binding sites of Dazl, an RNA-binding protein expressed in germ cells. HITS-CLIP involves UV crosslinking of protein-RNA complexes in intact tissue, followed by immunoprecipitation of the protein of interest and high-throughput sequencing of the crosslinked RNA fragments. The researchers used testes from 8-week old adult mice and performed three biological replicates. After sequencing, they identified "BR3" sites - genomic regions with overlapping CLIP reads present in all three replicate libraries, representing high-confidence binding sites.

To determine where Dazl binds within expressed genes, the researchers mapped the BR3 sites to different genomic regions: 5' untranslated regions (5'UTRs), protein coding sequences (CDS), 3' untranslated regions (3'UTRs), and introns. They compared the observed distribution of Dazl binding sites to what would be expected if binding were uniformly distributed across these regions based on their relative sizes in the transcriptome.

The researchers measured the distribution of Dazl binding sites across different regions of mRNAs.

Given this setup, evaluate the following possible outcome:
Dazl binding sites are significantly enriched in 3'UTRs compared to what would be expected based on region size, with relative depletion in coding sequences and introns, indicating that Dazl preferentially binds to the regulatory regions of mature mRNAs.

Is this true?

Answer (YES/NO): YES